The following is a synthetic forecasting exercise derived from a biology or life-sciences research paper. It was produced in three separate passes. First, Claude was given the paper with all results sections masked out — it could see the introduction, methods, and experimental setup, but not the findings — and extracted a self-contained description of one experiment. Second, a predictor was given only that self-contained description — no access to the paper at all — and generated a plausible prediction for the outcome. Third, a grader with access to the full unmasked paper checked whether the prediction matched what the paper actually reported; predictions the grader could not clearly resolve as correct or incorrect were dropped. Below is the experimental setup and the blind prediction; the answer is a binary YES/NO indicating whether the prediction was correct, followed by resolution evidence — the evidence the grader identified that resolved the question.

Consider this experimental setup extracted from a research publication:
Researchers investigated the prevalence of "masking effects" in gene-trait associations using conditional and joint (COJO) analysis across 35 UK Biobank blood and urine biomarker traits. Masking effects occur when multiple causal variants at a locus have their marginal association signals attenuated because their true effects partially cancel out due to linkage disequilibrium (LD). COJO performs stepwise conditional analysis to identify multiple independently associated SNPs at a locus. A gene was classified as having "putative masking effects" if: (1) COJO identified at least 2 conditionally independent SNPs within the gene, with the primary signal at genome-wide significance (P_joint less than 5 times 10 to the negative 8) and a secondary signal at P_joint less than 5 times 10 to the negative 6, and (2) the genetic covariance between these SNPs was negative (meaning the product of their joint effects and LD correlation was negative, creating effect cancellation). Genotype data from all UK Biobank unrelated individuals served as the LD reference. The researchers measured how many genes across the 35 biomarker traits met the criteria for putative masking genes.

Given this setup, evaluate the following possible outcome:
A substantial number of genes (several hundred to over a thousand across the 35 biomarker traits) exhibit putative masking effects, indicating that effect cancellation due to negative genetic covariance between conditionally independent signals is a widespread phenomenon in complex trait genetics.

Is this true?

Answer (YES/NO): YES